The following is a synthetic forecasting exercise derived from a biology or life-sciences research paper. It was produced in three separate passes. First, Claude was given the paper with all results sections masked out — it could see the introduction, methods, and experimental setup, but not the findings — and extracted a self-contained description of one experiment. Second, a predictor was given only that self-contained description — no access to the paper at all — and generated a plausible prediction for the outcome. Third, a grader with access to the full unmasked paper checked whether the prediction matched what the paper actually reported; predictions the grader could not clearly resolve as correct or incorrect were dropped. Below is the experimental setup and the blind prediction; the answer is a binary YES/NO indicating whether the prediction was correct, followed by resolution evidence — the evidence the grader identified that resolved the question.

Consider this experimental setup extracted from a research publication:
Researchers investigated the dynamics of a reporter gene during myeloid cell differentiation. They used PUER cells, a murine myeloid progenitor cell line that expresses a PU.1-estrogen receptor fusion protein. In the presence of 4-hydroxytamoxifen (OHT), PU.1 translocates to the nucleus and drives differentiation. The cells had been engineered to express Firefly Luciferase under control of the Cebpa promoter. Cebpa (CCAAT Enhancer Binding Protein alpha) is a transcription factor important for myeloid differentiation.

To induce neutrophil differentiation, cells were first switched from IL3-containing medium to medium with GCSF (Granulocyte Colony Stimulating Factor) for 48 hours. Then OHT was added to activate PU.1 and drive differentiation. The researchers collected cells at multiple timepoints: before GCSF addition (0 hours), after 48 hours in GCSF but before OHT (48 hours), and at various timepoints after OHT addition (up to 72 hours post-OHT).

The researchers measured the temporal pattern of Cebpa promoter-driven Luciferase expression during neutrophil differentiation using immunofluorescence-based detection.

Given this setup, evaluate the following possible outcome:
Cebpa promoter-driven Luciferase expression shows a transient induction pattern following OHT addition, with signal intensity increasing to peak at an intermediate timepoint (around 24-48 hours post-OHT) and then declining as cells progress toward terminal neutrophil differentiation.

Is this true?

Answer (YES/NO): YES